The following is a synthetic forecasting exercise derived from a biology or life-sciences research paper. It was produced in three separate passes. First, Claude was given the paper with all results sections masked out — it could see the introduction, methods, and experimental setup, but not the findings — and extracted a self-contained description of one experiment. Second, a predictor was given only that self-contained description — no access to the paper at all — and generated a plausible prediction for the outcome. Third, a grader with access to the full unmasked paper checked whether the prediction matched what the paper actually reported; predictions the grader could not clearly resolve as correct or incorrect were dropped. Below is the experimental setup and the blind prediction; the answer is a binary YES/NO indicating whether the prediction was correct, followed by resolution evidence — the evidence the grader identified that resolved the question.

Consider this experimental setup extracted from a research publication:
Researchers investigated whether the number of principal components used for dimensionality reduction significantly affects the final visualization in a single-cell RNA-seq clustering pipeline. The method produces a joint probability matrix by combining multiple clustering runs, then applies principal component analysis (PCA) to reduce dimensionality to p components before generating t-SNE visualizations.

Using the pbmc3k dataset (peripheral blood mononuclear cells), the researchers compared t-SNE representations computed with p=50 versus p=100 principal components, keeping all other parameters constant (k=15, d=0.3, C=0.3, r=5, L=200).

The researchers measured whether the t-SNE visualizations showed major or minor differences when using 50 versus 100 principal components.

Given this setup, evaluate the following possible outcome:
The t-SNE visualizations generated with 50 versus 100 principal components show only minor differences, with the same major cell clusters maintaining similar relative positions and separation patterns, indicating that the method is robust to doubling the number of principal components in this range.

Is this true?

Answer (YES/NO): YES